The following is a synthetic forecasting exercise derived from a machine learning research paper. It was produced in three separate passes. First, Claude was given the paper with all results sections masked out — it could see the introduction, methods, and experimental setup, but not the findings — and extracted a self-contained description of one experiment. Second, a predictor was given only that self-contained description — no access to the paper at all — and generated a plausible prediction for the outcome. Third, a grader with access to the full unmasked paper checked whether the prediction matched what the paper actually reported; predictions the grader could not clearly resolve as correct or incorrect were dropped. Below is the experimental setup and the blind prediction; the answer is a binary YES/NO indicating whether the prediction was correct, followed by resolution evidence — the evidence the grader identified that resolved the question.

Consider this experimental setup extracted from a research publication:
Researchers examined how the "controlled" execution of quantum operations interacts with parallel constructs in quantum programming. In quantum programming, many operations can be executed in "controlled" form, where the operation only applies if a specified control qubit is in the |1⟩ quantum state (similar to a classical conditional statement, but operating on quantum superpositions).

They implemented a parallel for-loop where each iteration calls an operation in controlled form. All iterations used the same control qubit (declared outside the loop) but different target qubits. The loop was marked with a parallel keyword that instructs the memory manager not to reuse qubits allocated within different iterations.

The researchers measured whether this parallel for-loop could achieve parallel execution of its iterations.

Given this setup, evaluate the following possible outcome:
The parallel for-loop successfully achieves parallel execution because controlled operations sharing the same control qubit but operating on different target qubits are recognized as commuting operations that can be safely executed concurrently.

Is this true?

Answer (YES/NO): NO